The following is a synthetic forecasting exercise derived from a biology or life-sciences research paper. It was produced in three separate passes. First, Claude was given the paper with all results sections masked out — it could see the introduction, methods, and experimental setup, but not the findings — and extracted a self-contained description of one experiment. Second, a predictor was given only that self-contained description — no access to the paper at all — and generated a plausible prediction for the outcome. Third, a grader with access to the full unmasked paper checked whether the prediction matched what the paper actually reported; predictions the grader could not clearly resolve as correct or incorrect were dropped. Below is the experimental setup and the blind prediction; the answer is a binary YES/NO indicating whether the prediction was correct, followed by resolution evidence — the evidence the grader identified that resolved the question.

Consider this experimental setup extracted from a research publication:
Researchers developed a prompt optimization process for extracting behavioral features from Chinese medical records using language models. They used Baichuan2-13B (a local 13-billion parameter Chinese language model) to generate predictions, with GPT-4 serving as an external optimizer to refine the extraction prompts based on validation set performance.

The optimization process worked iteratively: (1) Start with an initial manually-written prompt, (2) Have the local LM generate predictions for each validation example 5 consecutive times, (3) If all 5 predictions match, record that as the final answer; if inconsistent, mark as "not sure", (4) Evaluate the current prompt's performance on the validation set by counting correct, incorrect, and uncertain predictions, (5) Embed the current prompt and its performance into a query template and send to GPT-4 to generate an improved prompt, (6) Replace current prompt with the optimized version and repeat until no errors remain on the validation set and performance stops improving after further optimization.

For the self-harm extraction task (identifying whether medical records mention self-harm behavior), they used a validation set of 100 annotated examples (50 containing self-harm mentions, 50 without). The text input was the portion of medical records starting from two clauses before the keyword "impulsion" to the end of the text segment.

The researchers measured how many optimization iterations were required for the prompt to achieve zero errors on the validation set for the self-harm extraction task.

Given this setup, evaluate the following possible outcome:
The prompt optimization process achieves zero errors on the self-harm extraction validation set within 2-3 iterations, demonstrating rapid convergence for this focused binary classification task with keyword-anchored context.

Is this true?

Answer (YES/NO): NO